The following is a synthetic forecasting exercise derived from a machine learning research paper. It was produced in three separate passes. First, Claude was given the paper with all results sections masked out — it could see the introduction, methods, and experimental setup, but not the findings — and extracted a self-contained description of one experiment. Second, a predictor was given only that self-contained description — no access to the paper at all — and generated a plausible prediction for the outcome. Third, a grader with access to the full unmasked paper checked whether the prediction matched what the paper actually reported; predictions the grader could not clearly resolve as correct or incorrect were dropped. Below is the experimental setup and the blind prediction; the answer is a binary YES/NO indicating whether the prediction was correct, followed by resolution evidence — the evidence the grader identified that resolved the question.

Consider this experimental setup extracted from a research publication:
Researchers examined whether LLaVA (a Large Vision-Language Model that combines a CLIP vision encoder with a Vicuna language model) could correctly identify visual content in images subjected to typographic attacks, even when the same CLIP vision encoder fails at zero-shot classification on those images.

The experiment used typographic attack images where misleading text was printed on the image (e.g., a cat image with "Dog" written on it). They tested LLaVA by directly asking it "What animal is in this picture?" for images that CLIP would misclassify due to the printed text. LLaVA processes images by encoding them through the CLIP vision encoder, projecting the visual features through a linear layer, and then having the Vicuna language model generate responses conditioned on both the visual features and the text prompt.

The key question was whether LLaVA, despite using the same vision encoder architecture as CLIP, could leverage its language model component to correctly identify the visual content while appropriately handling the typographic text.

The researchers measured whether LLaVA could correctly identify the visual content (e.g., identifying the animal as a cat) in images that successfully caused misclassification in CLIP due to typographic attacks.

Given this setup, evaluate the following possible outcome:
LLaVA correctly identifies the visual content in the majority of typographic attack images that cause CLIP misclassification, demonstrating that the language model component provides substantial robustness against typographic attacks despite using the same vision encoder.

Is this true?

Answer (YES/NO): NO